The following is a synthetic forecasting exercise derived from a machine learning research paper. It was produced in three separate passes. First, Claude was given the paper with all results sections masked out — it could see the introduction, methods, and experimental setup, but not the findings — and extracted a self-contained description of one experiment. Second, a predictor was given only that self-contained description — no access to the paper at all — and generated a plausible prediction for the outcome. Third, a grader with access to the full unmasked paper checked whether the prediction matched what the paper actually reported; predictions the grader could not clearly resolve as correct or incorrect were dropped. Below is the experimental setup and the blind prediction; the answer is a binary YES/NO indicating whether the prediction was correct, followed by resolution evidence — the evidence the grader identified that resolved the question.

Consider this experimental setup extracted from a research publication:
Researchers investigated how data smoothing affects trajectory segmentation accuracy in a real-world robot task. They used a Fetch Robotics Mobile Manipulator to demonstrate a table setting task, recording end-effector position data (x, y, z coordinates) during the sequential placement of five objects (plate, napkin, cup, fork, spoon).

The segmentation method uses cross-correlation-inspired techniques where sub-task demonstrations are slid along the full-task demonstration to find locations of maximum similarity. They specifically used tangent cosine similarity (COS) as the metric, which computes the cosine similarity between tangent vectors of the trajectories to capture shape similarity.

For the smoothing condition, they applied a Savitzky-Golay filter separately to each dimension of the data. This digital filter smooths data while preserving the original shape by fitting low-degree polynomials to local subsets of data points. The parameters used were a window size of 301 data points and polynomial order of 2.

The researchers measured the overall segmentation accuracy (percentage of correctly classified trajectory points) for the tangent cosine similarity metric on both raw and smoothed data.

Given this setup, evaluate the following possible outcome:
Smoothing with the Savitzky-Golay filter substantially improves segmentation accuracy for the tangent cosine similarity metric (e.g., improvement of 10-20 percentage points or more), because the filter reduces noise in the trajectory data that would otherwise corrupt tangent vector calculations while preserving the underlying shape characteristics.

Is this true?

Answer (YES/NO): YES